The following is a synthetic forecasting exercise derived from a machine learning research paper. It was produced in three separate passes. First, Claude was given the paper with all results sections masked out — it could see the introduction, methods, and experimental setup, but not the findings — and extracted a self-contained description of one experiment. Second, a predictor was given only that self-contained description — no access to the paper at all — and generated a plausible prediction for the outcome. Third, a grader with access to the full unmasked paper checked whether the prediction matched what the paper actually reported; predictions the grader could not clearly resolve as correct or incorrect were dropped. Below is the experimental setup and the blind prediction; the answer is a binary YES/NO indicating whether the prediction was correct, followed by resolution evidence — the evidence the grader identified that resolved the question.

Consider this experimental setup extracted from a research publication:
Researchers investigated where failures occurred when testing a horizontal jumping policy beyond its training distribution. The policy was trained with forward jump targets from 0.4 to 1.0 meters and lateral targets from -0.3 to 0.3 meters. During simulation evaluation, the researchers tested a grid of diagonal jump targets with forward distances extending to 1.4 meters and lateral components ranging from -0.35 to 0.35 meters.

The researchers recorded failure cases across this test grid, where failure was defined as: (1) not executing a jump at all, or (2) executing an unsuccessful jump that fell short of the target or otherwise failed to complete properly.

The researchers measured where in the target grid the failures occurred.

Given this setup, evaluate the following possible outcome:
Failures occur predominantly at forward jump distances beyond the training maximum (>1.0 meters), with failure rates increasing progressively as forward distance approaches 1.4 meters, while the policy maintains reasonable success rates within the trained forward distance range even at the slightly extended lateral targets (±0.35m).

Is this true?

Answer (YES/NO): NO